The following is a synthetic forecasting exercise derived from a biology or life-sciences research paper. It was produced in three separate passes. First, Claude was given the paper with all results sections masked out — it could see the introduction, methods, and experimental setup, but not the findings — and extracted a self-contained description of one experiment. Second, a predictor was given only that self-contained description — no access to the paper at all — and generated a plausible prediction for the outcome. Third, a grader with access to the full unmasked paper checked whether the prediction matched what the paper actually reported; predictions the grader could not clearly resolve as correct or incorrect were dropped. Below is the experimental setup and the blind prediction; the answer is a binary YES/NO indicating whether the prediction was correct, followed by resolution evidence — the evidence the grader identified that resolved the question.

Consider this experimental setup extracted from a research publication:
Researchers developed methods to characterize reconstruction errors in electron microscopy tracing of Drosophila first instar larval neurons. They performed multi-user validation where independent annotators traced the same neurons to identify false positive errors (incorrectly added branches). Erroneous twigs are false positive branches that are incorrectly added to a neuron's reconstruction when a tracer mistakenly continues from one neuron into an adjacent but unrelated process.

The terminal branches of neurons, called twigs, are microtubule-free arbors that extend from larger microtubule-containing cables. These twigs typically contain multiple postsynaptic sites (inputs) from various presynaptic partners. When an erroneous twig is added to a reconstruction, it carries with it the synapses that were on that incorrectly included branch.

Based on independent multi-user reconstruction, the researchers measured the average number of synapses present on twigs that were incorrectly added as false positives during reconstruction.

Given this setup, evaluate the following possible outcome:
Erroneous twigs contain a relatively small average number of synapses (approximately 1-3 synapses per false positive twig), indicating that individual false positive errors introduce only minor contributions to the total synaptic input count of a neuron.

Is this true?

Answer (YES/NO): NO